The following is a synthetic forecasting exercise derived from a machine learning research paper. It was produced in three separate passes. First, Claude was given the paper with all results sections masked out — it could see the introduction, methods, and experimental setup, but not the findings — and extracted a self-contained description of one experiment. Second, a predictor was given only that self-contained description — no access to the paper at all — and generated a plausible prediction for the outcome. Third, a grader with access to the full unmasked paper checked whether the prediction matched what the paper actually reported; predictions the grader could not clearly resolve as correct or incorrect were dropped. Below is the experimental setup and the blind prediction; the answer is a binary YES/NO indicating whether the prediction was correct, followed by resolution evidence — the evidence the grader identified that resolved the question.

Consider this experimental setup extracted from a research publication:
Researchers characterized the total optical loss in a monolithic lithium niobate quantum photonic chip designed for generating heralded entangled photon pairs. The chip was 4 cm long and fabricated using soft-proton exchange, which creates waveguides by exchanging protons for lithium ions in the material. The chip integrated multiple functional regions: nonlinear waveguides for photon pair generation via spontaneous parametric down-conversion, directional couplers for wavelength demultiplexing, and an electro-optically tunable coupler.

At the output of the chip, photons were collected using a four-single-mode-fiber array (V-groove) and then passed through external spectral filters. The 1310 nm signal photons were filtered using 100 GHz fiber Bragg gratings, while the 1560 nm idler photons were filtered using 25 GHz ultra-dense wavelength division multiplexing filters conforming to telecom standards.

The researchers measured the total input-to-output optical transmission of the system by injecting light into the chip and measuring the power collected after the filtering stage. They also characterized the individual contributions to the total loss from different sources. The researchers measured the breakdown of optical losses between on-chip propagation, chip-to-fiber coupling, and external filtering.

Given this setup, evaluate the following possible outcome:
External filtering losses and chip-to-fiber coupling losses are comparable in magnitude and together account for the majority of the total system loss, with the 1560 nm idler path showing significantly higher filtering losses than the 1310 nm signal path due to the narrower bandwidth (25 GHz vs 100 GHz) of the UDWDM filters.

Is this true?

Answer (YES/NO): NO